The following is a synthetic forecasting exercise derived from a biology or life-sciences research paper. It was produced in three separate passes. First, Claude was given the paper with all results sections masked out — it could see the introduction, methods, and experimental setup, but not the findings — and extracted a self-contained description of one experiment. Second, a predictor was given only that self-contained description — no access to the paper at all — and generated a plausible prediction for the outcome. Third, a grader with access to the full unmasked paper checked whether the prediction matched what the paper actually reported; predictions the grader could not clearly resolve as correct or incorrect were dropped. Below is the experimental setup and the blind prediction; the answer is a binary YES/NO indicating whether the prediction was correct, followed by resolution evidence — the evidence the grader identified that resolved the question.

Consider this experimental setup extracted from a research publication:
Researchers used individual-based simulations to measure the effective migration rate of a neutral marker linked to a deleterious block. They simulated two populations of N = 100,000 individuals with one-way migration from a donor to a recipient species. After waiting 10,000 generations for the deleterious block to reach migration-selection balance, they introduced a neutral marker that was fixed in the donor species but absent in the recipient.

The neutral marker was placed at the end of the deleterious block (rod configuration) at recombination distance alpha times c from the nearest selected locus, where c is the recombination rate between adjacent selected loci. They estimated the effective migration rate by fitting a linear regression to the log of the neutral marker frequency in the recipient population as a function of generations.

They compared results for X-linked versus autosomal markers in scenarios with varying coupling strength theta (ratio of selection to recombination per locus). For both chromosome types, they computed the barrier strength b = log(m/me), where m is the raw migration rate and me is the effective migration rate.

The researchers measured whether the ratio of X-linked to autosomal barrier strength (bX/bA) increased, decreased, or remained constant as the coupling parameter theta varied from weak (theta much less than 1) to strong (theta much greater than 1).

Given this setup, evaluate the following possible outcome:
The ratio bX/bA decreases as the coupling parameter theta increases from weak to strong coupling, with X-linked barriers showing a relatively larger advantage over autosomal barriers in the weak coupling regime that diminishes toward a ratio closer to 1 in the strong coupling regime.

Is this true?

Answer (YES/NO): YES